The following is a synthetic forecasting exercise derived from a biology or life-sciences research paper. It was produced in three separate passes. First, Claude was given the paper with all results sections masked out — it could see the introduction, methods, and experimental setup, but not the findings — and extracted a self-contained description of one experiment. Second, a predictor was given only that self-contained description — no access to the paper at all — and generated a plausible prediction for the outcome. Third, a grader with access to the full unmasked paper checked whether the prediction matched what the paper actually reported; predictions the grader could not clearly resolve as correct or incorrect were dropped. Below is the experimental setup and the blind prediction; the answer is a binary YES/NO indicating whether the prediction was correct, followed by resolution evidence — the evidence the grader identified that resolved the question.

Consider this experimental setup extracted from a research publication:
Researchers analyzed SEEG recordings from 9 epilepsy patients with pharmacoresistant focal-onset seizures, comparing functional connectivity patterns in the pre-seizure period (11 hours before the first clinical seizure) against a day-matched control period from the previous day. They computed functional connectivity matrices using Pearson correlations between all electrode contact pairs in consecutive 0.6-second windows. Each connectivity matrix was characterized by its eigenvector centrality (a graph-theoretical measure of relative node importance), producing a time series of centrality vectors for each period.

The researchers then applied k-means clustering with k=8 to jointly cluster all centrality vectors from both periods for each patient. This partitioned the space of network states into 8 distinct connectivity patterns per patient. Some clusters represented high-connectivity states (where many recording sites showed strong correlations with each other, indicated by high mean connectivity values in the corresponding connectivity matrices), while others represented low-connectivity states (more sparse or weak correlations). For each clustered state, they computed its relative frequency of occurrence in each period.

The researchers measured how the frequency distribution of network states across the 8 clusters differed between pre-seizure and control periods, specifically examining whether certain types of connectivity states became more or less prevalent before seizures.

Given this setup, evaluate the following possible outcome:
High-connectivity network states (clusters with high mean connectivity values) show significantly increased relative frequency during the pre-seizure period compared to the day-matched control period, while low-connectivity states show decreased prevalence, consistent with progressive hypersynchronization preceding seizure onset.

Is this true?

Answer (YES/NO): NO